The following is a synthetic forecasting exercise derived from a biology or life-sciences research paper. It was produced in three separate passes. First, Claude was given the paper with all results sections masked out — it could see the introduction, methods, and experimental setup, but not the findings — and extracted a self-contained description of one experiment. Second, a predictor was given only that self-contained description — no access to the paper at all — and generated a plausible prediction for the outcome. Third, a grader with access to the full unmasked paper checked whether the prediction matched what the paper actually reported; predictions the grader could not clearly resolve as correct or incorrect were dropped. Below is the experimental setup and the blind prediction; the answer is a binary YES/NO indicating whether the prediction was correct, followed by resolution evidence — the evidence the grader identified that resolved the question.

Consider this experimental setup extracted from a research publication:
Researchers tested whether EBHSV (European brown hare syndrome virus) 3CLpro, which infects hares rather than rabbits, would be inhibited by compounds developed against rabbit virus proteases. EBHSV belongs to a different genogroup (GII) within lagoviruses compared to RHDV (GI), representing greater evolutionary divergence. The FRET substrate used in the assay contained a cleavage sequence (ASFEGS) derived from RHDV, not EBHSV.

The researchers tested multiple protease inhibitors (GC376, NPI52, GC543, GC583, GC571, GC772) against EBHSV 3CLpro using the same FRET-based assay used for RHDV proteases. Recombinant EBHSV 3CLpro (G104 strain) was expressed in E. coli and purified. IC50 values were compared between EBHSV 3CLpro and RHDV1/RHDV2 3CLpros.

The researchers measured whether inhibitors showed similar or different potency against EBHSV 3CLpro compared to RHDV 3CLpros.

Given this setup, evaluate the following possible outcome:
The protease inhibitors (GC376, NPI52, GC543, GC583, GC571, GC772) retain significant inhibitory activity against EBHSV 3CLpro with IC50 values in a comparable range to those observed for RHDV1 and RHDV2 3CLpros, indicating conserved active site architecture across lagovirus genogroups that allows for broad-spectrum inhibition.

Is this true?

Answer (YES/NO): YES